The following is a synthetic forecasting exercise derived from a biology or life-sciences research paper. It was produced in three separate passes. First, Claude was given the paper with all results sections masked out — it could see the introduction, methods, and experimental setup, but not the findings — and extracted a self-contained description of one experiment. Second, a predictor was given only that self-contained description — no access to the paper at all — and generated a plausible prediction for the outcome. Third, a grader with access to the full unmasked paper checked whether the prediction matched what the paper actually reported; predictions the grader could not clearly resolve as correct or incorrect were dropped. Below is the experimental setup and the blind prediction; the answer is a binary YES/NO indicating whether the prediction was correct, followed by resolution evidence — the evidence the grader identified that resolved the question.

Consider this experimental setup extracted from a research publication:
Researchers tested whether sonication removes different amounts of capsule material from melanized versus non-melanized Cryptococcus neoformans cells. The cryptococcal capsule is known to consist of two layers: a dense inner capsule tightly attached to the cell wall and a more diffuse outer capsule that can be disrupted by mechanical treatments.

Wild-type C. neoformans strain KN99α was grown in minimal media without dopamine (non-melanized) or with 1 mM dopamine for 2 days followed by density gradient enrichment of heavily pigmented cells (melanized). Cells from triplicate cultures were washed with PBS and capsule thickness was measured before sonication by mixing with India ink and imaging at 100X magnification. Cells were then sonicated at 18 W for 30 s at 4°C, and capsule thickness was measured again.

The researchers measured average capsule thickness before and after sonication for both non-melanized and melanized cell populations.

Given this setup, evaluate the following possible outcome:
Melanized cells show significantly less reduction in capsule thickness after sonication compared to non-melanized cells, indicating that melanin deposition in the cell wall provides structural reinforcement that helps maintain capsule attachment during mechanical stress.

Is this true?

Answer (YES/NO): NO